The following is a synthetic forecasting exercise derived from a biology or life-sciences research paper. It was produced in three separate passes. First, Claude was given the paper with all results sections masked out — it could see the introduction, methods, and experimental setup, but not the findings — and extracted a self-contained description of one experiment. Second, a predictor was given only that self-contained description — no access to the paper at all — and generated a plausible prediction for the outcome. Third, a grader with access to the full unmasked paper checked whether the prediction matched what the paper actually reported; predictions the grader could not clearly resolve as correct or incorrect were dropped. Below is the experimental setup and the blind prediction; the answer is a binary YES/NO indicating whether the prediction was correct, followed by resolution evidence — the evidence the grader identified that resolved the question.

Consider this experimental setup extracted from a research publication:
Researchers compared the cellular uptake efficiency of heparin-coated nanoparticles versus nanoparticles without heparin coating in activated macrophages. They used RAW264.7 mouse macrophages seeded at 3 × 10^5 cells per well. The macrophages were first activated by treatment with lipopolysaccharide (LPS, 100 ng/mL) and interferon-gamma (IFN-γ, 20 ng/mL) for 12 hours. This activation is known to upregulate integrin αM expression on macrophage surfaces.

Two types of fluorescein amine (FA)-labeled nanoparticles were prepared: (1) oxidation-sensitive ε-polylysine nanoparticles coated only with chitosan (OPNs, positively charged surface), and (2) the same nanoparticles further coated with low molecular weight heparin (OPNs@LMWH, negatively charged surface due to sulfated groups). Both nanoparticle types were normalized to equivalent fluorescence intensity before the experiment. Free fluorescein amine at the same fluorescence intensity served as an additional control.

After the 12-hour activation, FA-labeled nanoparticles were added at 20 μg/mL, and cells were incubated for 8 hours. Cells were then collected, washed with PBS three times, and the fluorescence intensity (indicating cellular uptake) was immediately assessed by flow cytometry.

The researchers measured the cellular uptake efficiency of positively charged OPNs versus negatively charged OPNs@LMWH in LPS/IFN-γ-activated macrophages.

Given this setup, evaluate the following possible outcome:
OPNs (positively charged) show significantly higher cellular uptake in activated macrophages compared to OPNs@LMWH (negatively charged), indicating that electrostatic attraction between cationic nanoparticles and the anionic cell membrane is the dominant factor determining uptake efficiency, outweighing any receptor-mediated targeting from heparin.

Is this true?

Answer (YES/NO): NO